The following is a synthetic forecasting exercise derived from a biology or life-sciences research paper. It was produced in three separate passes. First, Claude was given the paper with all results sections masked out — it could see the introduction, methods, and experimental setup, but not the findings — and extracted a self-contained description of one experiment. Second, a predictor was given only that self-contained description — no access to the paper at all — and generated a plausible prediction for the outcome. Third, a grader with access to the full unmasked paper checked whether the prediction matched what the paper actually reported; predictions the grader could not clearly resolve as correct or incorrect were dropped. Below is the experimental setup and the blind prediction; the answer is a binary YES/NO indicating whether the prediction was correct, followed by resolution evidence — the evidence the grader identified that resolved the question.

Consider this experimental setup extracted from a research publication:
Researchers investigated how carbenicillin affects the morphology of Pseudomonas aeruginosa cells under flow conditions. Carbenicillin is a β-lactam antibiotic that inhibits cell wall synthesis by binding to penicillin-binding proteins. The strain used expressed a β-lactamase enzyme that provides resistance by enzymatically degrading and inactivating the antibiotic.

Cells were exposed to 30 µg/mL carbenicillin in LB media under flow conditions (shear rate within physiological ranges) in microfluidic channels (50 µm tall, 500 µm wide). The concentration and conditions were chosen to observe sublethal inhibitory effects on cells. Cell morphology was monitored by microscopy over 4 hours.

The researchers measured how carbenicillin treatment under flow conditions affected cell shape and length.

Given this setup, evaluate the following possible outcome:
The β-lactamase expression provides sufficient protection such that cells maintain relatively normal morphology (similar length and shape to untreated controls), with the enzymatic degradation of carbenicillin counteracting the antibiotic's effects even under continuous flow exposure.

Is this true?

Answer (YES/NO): NO